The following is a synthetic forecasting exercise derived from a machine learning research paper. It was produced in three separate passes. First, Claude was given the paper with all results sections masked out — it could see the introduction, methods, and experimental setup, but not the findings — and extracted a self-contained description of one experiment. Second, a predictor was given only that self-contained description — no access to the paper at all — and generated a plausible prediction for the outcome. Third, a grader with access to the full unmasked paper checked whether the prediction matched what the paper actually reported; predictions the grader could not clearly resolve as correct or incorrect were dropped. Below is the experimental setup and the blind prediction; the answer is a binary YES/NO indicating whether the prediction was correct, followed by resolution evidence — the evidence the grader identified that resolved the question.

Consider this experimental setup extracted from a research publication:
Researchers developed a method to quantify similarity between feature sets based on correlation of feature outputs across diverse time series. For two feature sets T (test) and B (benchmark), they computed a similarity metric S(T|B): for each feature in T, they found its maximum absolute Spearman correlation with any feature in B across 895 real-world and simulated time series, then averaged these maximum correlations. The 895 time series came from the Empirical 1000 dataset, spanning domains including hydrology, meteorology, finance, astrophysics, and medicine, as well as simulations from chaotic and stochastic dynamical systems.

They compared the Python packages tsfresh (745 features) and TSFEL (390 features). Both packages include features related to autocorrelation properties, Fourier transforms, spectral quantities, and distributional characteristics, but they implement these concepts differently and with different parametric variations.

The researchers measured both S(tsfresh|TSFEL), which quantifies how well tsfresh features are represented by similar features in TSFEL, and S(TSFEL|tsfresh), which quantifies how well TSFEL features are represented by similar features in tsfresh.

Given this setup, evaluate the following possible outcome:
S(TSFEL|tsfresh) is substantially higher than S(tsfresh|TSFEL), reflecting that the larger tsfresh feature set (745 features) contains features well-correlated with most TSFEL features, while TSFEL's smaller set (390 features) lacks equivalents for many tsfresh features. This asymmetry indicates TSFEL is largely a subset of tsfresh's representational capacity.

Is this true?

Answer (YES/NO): NO